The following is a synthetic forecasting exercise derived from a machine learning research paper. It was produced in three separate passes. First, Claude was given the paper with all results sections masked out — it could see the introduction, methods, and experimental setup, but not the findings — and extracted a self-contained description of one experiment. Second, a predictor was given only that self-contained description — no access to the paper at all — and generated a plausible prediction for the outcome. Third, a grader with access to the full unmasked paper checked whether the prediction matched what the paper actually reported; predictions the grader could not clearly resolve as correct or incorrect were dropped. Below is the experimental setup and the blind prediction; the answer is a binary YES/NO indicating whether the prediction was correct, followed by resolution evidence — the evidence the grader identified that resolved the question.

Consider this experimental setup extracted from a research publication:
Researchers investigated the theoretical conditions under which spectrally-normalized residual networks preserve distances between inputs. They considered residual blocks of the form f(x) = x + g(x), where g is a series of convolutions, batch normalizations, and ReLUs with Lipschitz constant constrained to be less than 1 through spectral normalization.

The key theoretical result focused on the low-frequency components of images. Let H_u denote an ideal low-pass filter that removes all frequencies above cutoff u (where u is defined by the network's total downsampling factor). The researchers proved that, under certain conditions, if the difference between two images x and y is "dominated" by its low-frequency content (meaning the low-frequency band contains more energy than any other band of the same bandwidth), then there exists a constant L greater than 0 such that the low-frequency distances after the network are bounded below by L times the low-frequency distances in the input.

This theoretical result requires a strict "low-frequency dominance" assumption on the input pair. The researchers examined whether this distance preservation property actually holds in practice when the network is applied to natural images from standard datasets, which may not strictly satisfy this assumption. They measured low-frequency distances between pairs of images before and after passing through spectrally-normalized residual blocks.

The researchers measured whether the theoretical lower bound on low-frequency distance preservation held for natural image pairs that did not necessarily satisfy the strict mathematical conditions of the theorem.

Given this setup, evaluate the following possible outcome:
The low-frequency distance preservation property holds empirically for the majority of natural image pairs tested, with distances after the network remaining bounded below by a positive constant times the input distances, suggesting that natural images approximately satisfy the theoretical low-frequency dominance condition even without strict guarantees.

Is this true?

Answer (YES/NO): NO